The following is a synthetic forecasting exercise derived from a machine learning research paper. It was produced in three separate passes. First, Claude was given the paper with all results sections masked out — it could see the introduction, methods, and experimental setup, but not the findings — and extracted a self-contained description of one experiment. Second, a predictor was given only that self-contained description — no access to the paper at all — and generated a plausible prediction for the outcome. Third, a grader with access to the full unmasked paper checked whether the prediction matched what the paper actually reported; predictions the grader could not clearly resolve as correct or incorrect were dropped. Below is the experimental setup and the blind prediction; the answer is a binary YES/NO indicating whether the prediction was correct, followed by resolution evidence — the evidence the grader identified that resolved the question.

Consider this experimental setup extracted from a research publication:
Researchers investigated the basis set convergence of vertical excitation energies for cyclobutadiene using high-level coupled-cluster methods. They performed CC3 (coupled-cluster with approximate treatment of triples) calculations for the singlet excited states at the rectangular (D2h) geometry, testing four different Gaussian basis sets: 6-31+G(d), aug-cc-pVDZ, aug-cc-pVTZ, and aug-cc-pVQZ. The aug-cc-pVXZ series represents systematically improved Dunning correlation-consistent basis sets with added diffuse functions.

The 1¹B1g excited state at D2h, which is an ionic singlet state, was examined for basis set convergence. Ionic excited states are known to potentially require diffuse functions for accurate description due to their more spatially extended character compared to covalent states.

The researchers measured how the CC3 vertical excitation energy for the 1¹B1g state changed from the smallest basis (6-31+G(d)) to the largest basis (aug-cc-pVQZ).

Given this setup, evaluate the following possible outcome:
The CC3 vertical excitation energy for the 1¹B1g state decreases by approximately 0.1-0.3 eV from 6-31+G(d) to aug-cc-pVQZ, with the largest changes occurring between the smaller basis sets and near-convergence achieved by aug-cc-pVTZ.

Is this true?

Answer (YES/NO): YES